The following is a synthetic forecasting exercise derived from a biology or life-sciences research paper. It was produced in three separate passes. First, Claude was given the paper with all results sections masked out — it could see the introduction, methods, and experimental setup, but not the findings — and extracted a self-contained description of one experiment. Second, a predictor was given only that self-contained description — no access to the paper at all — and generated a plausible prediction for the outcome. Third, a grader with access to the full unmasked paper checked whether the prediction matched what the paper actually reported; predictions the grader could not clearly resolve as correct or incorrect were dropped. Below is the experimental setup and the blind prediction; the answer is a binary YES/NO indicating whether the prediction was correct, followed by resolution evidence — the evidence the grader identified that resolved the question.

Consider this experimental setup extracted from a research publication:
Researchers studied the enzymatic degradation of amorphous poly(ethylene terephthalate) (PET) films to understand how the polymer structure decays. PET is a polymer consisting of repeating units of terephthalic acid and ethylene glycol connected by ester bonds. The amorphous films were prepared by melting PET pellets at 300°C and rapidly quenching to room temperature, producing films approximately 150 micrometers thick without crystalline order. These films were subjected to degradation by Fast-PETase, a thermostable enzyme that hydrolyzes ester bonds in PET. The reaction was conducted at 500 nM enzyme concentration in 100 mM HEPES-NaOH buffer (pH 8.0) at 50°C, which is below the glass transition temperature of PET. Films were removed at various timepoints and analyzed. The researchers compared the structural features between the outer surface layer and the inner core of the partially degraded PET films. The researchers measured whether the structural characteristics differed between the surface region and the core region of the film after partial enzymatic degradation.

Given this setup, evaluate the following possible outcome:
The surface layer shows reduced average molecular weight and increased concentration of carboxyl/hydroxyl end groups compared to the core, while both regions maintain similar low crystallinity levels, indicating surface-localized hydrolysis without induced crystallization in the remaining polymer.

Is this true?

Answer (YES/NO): NO